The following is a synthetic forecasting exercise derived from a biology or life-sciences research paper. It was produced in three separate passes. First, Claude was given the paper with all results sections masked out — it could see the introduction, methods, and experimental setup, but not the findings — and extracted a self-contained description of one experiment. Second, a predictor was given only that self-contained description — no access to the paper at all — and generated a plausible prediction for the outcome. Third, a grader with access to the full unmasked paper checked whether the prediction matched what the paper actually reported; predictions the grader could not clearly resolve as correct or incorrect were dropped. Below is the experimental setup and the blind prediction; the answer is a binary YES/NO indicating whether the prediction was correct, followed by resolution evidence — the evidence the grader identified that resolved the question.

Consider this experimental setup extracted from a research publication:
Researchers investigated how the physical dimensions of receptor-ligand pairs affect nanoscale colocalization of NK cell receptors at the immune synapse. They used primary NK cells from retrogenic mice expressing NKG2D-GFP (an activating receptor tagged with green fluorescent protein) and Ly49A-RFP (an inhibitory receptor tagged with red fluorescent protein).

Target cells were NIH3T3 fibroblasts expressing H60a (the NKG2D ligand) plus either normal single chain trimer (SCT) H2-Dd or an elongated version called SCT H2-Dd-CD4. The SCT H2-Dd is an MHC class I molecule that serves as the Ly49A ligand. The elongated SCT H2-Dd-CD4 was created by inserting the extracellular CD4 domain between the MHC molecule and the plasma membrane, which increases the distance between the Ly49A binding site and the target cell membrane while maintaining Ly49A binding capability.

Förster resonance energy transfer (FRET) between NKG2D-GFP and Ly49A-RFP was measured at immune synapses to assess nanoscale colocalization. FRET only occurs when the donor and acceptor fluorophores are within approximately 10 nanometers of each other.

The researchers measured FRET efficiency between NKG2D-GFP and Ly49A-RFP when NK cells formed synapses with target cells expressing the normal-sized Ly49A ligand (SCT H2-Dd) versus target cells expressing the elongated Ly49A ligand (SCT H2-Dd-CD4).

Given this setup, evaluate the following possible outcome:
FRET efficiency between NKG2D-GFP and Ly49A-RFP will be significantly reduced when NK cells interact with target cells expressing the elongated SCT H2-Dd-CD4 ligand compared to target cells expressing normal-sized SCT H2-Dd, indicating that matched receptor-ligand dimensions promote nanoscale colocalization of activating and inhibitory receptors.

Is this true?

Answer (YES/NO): YES